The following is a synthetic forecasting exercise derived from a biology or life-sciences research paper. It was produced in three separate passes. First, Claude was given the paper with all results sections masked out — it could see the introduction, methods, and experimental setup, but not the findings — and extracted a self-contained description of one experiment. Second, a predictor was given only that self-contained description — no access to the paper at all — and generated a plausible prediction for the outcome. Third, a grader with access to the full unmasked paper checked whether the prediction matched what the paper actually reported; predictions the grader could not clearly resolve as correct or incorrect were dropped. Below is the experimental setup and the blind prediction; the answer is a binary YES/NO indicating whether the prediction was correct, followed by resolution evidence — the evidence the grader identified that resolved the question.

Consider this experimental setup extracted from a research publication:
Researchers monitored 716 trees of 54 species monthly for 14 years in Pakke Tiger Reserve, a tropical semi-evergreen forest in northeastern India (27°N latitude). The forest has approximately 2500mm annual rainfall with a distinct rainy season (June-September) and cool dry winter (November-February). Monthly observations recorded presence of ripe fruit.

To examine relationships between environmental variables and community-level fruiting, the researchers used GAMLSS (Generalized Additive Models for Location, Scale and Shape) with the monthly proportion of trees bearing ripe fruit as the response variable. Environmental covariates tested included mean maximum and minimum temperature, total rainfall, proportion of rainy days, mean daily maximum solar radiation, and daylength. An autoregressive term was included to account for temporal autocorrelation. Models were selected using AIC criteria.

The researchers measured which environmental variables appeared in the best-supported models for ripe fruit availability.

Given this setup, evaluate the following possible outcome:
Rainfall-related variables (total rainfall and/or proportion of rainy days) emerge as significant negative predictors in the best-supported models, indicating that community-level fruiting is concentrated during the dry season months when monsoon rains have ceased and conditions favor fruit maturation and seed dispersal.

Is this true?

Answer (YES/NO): NO